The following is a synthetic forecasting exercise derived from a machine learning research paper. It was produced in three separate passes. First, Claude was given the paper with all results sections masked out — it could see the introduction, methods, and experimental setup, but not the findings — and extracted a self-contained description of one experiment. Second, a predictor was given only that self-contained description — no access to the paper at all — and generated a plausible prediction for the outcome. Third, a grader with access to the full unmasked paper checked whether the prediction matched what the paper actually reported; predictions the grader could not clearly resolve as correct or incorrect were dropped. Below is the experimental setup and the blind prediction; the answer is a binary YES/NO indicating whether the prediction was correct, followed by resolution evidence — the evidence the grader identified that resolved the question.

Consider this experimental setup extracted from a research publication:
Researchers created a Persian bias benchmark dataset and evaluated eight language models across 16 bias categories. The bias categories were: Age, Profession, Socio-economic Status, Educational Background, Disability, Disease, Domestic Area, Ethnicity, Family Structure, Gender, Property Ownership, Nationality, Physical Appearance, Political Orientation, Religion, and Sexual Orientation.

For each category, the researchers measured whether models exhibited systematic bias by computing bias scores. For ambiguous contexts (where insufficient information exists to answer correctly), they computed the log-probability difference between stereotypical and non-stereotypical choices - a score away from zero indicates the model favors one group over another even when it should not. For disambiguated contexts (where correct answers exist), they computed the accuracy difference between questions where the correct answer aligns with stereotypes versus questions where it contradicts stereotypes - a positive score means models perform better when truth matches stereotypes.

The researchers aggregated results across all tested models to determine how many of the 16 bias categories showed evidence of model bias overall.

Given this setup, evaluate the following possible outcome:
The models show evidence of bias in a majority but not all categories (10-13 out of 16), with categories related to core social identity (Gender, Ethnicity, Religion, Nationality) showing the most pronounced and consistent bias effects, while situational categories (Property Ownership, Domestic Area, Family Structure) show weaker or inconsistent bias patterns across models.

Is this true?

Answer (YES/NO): NO